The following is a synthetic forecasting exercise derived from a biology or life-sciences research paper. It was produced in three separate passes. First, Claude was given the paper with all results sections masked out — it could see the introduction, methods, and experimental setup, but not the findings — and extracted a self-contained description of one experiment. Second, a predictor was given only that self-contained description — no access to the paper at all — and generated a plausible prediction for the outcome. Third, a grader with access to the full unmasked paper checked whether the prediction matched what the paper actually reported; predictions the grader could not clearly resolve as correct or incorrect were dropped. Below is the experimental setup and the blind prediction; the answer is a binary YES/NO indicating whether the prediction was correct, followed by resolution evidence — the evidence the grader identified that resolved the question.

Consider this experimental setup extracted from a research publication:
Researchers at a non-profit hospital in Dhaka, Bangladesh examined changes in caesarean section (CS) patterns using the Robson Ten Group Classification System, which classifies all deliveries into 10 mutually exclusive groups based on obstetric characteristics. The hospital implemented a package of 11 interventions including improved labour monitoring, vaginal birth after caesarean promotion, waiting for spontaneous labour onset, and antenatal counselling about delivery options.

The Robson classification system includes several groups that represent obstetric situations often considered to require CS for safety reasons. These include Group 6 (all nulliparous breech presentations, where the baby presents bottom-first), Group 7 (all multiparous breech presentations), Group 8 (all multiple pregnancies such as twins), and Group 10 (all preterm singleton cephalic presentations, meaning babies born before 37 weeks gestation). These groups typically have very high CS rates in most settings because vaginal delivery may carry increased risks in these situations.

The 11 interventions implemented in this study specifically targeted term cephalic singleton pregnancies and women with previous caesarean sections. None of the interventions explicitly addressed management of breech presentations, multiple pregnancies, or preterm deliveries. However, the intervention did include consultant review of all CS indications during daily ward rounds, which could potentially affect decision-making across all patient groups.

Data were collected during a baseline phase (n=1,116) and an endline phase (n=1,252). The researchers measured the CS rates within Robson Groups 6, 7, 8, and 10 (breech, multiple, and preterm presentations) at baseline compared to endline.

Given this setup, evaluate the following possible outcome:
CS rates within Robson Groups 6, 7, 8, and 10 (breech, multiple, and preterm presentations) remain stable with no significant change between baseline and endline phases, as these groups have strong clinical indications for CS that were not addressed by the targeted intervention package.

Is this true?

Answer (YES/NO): YES